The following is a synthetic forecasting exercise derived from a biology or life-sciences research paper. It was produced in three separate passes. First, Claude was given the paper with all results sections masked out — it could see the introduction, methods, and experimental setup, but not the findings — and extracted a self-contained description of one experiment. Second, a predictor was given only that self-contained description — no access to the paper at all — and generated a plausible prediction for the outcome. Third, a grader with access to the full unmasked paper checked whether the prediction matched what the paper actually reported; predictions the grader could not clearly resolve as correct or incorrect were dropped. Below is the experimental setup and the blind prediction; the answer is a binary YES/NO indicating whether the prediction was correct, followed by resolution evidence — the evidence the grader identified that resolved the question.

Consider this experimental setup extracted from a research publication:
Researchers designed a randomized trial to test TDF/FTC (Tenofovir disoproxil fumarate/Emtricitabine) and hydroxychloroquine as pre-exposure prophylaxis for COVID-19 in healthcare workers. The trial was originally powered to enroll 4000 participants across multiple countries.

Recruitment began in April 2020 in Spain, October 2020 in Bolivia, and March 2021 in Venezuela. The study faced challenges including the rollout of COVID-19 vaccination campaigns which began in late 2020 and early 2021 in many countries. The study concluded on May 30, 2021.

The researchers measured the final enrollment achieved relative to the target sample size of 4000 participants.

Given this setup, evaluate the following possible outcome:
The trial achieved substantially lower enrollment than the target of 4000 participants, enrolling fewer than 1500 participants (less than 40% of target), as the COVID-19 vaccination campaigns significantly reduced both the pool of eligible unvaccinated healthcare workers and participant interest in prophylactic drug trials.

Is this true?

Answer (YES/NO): YES